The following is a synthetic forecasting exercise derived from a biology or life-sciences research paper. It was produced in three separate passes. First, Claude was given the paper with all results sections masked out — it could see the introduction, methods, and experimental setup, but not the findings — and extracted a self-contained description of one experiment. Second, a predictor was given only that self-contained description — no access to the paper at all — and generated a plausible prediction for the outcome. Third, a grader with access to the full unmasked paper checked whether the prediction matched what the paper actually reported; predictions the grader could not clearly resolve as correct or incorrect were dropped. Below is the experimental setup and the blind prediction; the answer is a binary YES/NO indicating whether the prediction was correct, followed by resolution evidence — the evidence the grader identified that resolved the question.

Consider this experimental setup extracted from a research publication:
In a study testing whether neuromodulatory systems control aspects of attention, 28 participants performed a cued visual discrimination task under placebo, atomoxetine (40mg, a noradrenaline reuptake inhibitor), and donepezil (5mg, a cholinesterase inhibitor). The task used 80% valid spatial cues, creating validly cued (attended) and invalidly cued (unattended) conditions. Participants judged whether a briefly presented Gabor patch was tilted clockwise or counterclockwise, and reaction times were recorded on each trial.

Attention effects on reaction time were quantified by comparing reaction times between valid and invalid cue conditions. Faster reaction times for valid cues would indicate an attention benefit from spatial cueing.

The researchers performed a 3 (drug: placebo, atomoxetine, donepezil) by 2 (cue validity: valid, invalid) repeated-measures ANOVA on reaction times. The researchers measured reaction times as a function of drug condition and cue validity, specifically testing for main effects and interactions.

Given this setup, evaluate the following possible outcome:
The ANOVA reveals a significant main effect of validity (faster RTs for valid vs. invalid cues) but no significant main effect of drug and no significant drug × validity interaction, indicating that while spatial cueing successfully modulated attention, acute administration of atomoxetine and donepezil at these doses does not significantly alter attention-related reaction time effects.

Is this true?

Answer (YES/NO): YES